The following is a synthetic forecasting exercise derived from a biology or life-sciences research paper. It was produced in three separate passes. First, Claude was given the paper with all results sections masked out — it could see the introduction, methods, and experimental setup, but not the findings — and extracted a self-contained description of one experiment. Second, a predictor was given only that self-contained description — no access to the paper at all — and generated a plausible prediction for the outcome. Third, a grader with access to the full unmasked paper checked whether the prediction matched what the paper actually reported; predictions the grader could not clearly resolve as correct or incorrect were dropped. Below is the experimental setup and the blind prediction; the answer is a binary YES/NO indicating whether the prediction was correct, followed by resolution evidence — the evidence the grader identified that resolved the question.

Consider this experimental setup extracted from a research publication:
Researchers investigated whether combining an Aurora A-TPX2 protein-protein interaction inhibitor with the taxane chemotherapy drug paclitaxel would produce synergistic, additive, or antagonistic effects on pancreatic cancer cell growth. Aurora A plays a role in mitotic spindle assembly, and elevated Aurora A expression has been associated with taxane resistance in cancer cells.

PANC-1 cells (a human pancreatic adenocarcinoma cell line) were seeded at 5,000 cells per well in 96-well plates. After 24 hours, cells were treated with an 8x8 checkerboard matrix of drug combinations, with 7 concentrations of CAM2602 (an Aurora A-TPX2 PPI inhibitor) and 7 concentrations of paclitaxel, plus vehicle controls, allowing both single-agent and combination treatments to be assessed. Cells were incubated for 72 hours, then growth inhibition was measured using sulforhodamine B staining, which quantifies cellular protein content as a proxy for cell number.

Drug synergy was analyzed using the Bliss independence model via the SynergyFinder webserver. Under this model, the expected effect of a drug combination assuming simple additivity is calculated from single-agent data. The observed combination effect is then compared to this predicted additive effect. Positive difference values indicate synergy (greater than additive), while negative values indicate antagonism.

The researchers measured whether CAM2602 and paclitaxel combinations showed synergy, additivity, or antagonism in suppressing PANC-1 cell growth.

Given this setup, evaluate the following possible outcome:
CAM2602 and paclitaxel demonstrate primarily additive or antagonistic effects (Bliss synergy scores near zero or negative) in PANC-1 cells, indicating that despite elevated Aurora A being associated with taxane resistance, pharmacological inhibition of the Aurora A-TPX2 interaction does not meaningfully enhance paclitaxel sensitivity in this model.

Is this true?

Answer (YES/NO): NO